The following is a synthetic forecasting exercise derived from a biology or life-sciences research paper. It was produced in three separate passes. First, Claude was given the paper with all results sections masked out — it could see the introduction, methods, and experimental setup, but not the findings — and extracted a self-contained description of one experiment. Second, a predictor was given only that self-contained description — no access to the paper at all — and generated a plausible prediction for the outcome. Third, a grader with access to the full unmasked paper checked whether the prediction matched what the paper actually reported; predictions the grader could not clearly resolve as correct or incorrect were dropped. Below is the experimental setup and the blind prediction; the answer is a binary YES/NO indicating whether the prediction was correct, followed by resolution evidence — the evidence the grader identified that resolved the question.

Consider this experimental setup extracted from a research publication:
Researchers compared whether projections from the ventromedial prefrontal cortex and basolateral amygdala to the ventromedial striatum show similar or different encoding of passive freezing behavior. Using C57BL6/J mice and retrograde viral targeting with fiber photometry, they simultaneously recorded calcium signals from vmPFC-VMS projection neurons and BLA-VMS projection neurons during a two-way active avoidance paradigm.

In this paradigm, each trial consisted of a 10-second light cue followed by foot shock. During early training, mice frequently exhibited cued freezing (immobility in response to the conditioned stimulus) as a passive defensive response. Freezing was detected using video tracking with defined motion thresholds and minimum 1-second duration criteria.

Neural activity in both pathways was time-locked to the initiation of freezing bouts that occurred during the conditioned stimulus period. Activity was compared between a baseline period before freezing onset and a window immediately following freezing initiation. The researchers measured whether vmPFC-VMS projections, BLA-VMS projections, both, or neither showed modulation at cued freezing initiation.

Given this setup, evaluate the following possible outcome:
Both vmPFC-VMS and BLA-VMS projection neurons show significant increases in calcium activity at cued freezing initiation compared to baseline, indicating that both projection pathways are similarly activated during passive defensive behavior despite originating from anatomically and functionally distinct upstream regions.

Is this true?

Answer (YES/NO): NO